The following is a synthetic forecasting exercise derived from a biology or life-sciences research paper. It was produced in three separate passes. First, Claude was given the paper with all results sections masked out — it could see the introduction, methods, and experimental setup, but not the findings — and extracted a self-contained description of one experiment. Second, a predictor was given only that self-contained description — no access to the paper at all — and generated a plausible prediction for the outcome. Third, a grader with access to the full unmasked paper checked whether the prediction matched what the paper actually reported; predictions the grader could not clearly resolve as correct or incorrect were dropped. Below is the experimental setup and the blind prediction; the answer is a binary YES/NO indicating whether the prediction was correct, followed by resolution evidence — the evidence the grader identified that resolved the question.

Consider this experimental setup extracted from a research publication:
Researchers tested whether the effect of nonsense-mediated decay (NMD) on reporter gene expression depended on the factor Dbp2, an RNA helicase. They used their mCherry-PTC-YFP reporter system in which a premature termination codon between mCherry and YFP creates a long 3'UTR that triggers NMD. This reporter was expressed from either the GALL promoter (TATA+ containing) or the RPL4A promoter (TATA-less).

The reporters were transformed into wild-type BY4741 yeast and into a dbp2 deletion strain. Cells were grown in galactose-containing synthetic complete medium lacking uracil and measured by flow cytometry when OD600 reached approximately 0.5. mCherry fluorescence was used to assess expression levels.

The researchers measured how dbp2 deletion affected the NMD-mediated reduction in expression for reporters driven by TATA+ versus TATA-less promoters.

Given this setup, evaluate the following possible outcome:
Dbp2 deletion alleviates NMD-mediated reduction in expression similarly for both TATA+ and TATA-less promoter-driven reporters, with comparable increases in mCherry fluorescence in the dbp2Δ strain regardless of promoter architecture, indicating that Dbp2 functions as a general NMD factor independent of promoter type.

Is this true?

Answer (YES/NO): NO